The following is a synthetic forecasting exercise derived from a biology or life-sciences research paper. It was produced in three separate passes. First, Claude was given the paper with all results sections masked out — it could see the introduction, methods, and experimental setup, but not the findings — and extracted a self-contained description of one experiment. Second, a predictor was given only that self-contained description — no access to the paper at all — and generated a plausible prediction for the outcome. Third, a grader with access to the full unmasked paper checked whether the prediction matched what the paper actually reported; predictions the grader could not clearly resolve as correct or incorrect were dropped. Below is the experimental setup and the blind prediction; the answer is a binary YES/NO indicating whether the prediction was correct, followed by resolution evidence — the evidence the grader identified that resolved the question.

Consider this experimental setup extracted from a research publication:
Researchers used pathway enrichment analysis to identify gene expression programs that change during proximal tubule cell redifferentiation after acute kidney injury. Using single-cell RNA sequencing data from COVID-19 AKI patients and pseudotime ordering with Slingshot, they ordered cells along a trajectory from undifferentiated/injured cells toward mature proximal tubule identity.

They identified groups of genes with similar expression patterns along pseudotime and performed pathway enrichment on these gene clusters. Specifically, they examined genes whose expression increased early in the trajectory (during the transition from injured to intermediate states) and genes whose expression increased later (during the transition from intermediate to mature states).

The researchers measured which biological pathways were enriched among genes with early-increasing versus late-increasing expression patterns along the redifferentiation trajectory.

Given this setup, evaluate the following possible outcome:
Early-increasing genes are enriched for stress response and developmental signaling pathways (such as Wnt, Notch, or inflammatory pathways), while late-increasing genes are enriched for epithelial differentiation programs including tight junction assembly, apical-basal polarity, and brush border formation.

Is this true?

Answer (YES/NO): NO